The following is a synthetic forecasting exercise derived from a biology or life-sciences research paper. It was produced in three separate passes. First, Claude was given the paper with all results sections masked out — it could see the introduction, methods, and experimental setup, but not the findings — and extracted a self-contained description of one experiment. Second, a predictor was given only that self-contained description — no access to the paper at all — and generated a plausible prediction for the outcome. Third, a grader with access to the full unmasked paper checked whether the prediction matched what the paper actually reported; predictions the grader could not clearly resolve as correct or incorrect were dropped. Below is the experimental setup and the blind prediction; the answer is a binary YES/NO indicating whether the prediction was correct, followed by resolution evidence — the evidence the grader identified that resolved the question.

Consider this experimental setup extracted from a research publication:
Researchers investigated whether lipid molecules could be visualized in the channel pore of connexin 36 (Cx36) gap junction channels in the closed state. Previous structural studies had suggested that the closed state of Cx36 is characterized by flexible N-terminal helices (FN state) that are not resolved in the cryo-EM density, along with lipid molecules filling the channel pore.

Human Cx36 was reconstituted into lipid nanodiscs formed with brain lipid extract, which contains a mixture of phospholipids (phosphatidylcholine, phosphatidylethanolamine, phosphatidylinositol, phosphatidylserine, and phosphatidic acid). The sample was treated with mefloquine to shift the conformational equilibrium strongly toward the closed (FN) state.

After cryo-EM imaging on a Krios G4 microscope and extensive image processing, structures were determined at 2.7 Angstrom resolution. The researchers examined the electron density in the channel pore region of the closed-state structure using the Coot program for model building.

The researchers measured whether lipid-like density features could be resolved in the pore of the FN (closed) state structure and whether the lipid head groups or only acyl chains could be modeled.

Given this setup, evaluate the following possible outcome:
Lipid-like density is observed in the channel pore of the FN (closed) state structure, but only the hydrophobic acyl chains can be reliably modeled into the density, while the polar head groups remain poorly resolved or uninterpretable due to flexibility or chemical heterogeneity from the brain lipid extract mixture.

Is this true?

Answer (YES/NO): YES